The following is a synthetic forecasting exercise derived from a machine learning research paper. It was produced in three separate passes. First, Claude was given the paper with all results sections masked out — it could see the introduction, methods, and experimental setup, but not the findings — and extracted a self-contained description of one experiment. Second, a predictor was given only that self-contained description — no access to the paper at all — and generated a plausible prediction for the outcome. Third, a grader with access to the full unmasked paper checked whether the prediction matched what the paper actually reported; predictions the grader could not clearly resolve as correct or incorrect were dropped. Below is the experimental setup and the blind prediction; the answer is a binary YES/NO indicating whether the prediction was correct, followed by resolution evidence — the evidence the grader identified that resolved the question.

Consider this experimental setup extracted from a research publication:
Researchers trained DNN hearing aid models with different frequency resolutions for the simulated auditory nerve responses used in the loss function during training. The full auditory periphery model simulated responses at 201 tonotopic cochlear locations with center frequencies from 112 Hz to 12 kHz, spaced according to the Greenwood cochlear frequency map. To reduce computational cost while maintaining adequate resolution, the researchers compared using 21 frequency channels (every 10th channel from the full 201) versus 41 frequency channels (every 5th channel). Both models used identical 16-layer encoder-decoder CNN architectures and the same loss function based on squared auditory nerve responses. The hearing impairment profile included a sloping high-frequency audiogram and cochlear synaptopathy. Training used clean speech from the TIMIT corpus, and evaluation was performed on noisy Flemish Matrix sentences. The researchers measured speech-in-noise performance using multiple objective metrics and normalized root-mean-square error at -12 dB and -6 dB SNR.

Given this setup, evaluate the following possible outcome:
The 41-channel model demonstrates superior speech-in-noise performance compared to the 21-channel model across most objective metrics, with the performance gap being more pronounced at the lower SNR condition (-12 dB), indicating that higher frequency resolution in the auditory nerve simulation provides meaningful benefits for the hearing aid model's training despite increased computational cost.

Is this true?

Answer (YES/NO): NO